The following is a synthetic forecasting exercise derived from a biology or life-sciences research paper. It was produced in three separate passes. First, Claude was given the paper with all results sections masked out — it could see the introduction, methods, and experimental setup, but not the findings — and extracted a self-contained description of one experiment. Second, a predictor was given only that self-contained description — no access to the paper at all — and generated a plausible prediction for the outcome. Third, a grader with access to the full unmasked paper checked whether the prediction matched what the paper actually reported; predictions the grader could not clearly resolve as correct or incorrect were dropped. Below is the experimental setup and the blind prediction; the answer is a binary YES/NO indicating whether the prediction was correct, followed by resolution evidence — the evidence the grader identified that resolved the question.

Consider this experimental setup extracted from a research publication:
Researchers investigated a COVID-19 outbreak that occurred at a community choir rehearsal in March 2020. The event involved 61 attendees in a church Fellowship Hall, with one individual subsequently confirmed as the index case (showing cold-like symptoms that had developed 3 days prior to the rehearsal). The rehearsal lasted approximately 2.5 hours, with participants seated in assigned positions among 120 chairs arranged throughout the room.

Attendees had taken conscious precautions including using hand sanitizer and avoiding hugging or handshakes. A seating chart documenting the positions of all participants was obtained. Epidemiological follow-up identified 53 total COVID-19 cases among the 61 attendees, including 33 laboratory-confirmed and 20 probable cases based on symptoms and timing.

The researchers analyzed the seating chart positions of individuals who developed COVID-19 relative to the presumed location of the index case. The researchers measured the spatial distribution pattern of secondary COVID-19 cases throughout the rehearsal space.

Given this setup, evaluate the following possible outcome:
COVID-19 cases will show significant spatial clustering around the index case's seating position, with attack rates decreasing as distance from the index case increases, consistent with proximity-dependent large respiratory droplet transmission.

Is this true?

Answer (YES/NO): NO